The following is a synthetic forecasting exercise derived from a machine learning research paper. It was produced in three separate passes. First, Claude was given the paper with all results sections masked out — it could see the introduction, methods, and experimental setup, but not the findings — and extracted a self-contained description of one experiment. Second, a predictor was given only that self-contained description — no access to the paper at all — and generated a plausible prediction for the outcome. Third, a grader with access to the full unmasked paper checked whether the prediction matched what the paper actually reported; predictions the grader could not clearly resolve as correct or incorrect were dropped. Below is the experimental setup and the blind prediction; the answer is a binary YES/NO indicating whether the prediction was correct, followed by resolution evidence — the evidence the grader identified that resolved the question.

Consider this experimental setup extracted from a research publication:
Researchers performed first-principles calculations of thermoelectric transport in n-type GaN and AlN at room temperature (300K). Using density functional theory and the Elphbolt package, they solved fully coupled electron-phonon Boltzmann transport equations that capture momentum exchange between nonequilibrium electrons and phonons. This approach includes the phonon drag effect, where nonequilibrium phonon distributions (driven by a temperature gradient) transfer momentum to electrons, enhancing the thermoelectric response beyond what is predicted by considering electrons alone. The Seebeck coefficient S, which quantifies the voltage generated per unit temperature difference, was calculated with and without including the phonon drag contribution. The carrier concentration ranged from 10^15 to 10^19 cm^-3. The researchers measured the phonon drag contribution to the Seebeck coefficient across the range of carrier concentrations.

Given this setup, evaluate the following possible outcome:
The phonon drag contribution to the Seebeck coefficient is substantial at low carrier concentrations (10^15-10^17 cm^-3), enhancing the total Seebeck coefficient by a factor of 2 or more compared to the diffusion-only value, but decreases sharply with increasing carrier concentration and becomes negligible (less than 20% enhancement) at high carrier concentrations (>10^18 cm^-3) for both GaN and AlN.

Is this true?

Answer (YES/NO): NO